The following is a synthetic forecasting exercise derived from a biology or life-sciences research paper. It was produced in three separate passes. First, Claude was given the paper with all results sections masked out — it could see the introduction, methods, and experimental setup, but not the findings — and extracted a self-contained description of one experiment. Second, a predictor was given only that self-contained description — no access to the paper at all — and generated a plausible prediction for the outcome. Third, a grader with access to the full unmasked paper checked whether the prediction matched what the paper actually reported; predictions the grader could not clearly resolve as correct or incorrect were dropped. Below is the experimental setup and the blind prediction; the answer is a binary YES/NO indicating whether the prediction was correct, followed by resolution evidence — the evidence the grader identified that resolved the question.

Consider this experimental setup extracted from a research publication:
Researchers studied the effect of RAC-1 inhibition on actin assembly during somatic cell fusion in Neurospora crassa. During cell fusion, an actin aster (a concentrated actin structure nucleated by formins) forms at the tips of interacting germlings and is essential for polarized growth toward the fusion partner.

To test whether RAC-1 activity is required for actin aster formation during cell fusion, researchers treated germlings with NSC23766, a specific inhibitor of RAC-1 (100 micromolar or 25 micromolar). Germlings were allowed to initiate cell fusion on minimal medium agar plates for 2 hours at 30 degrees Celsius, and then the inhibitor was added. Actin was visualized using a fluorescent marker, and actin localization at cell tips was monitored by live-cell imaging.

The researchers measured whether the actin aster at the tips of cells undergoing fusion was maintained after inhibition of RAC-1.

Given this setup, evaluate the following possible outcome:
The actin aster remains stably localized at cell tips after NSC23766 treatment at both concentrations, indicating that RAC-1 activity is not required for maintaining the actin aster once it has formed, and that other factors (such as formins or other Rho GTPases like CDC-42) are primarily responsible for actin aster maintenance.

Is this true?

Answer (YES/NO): NO